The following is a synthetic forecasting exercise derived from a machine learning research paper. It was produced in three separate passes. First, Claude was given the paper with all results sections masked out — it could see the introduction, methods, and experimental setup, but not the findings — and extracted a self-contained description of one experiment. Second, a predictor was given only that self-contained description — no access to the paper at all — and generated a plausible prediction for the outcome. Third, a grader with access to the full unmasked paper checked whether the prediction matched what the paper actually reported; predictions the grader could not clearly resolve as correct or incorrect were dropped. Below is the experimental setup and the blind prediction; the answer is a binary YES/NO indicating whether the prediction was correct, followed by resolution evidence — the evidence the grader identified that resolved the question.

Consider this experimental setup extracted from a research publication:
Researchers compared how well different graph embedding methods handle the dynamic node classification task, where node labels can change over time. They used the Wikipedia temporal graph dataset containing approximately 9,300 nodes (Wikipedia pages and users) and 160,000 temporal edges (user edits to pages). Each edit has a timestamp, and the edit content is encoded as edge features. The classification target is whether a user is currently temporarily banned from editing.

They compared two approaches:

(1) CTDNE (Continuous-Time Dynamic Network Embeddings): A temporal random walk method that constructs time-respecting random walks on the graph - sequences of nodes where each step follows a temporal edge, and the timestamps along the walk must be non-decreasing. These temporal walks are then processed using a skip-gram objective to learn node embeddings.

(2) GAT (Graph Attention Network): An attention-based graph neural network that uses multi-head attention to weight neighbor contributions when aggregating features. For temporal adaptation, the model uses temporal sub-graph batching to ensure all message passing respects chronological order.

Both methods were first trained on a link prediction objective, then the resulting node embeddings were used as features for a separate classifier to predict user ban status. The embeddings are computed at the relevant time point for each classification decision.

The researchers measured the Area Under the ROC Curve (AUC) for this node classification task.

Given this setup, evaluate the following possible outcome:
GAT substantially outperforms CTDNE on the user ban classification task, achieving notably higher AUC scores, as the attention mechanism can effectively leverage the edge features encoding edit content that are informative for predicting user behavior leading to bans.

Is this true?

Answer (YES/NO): YES